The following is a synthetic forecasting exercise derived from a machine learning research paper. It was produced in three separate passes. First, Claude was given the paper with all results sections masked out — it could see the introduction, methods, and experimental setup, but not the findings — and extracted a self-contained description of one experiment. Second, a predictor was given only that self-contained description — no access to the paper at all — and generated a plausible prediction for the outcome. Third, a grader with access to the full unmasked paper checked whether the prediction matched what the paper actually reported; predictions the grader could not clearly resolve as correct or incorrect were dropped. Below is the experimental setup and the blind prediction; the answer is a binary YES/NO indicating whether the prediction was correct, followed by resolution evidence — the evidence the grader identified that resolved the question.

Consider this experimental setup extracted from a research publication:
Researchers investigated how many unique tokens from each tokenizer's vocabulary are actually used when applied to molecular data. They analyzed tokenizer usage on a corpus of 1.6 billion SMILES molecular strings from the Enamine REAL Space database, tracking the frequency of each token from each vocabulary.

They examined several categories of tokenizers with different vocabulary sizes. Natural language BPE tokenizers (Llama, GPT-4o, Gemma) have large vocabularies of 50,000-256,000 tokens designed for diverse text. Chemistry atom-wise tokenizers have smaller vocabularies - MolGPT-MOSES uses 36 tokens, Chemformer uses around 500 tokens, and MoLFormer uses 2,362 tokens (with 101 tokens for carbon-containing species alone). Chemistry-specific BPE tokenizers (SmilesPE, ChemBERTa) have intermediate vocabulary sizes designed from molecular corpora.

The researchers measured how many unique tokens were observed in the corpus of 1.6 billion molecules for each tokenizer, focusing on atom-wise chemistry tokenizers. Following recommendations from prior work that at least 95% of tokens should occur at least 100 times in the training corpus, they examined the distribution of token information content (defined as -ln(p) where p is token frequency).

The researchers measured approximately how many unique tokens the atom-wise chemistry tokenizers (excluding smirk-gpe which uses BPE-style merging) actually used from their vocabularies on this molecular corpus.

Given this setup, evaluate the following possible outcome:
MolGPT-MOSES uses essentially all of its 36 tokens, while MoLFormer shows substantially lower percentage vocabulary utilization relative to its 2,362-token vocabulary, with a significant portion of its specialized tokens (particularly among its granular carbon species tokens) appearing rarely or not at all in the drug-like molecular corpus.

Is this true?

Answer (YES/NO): NO